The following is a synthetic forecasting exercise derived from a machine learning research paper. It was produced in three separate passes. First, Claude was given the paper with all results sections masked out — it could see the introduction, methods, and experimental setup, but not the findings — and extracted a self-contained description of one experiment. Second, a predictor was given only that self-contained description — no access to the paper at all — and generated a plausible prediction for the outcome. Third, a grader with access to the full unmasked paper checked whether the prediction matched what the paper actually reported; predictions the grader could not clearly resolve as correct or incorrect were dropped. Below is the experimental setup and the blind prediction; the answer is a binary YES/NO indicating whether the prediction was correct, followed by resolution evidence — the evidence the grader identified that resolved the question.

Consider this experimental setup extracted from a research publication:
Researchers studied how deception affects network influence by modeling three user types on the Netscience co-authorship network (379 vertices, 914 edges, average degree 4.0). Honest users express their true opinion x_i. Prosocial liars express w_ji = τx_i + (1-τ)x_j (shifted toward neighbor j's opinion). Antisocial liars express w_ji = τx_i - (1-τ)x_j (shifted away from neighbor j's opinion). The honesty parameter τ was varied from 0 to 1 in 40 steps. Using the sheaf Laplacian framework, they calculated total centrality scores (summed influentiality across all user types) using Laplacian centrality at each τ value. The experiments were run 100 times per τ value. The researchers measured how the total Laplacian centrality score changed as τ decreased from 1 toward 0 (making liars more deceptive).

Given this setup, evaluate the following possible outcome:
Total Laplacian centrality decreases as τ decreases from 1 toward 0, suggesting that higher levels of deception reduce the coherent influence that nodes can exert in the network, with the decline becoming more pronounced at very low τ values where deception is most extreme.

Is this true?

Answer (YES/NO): YES